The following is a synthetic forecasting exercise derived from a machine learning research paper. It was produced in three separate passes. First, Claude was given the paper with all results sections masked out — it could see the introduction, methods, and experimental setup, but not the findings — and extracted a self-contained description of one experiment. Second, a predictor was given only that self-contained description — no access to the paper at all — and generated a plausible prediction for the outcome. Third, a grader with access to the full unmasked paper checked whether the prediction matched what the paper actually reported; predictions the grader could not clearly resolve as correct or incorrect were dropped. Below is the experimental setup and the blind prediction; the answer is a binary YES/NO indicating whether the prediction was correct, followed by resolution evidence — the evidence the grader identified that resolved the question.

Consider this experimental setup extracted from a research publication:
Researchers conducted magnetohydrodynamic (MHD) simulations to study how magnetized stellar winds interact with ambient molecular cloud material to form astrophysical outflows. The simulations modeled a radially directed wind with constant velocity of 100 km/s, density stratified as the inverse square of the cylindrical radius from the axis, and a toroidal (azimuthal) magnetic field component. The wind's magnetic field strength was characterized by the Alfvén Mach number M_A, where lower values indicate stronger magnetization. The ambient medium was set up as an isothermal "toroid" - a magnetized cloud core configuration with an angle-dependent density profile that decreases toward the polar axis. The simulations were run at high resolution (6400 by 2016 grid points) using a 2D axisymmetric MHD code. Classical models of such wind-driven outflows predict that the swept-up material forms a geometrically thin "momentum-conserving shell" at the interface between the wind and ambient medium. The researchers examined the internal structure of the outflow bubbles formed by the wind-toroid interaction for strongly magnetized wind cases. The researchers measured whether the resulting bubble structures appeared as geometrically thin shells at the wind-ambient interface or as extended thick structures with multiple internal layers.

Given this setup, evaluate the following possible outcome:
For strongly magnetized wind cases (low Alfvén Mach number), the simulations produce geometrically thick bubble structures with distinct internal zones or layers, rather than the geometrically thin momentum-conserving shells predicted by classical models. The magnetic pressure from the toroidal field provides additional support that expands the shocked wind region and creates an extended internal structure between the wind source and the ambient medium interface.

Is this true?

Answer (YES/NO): YES